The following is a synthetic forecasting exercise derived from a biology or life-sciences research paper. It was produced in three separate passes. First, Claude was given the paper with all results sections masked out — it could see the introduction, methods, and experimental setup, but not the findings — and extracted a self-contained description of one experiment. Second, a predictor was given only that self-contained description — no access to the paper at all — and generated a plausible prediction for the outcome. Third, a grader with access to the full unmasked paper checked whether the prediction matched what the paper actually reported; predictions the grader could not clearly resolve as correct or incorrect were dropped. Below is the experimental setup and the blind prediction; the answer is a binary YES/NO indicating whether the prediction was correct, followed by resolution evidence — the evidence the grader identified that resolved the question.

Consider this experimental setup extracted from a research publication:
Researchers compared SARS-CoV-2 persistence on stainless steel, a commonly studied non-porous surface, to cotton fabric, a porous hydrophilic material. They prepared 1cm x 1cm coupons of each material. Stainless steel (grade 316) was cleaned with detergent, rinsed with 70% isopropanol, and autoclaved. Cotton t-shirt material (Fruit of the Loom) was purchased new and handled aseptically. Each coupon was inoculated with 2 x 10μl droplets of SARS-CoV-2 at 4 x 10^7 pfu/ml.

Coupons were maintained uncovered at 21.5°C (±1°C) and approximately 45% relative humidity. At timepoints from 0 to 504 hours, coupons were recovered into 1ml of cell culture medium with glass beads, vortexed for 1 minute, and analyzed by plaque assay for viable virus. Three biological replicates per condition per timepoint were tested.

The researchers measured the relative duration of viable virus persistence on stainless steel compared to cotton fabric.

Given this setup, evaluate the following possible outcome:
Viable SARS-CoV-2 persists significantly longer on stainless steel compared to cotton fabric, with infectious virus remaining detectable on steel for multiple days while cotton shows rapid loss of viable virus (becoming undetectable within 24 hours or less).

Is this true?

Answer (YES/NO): NO